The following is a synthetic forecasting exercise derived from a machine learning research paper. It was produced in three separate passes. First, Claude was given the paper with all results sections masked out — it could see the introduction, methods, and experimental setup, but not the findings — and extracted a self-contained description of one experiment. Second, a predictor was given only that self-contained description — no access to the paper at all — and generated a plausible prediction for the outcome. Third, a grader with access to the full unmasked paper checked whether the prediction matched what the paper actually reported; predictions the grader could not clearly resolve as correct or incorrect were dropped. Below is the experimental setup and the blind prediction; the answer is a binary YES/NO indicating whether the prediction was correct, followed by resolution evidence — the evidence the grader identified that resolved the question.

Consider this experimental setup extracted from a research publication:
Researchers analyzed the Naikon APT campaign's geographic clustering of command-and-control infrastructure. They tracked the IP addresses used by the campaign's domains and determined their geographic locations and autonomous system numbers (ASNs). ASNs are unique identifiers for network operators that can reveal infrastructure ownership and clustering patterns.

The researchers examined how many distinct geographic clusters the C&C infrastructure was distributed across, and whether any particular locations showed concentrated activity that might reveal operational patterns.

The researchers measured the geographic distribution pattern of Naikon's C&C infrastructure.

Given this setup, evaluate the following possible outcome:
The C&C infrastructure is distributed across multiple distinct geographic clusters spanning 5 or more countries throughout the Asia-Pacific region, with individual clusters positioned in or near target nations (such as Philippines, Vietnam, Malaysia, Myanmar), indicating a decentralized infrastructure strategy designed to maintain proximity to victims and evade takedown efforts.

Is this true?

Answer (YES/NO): NO